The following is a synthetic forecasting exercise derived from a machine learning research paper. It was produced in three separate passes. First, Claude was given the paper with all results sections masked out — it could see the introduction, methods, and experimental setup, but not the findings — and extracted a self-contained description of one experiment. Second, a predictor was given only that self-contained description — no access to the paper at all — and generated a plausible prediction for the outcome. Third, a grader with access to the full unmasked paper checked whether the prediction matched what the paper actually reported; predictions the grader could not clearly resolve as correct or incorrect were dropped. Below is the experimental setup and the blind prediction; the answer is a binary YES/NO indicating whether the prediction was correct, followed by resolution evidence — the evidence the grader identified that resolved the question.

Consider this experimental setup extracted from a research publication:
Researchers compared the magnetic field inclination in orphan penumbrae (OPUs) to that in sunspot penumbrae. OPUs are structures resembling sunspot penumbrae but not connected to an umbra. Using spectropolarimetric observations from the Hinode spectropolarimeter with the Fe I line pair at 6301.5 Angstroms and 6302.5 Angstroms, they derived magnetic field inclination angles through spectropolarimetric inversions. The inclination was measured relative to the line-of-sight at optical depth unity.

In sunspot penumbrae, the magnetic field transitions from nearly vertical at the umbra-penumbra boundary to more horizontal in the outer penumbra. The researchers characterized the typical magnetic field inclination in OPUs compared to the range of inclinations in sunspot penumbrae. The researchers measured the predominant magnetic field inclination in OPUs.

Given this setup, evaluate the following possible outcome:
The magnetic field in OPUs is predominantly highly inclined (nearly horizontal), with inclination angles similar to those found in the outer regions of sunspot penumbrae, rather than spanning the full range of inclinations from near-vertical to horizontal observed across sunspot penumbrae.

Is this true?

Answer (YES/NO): YES